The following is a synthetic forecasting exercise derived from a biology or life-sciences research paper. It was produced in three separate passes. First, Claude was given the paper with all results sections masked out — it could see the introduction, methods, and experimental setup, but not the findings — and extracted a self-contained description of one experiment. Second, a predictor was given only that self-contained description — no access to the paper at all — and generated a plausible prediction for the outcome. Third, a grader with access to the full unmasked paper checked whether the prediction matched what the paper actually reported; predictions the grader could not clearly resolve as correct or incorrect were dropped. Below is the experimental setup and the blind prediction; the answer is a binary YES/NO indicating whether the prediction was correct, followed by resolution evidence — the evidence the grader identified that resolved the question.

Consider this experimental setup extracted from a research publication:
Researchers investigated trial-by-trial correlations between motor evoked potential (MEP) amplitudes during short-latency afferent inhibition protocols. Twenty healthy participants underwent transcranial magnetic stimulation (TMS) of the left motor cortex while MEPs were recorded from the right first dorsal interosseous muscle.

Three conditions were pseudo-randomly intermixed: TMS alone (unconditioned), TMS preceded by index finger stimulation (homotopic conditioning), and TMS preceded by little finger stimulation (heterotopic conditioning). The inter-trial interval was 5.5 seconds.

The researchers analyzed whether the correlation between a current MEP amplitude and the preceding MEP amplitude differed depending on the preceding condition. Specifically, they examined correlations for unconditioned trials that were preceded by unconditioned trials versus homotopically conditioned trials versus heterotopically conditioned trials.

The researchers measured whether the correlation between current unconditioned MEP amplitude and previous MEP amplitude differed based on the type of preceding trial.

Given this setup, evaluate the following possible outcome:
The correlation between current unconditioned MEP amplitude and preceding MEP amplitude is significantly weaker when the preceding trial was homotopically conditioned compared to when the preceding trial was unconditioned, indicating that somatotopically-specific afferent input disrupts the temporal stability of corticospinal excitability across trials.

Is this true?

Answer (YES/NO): NO